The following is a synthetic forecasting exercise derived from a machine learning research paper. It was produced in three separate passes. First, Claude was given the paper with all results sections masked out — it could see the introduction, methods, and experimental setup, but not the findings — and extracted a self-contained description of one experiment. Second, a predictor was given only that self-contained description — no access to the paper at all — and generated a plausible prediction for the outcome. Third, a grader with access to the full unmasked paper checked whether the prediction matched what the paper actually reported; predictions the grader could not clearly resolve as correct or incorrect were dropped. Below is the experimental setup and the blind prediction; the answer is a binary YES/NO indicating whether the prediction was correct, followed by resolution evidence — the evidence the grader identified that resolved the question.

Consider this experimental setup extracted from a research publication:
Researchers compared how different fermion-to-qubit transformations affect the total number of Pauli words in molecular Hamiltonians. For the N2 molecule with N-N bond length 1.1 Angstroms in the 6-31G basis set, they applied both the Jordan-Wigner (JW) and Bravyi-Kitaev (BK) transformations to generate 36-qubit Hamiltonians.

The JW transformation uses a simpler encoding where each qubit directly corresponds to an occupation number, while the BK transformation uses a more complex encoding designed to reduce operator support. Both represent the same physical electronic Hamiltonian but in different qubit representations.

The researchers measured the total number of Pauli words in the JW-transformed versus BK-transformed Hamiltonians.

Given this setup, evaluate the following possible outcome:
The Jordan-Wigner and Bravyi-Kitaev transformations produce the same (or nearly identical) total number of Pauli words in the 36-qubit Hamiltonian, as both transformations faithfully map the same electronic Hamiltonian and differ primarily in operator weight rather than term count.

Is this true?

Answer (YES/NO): YES